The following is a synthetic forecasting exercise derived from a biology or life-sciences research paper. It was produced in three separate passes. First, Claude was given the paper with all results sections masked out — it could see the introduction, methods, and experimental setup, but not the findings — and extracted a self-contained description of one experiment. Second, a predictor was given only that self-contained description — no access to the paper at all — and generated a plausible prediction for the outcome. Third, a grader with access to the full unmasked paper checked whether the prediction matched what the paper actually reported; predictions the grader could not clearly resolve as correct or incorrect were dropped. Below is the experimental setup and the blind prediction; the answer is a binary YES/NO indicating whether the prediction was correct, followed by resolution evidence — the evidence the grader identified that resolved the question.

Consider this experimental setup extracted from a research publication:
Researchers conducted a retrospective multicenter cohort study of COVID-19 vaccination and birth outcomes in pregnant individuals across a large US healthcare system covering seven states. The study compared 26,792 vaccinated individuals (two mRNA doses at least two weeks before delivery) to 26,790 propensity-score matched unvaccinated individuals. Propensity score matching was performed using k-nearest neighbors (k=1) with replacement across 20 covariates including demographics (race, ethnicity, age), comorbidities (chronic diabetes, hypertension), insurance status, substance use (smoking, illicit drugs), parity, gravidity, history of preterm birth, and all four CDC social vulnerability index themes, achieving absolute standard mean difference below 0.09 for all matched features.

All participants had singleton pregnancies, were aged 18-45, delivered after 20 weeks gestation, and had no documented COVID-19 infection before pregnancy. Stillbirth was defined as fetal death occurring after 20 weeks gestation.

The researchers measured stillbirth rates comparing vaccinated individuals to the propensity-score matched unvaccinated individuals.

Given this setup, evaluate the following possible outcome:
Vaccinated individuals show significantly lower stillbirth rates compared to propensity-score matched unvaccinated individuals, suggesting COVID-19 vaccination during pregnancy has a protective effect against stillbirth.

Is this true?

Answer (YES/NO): YES